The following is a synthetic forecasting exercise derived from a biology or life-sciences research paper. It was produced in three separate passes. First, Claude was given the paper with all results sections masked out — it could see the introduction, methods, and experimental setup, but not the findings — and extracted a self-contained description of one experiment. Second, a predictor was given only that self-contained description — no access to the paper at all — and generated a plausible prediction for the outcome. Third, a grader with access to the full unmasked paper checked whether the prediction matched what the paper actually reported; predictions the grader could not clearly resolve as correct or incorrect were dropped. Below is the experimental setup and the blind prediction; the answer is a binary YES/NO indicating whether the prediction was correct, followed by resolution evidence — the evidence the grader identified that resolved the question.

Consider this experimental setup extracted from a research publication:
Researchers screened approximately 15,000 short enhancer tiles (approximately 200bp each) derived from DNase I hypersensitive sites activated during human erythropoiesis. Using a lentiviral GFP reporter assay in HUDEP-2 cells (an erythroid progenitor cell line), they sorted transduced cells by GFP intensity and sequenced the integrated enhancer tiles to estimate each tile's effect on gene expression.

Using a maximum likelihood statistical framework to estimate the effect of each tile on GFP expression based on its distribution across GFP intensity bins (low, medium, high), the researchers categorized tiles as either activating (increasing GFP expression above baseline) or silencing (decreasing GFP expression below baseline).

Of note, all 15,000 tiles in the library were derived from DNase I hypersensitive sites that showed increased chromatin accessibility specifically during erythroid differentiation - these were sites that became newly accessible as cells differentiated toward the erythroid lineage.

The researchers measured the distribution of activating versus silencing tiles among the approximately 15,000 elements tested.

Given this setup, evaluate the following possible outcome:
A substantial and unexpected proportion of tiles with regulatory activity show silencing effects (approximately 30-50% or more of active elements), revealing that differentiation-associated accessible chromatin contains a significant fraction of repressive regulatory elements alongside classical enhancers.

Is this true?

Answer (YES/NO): YES